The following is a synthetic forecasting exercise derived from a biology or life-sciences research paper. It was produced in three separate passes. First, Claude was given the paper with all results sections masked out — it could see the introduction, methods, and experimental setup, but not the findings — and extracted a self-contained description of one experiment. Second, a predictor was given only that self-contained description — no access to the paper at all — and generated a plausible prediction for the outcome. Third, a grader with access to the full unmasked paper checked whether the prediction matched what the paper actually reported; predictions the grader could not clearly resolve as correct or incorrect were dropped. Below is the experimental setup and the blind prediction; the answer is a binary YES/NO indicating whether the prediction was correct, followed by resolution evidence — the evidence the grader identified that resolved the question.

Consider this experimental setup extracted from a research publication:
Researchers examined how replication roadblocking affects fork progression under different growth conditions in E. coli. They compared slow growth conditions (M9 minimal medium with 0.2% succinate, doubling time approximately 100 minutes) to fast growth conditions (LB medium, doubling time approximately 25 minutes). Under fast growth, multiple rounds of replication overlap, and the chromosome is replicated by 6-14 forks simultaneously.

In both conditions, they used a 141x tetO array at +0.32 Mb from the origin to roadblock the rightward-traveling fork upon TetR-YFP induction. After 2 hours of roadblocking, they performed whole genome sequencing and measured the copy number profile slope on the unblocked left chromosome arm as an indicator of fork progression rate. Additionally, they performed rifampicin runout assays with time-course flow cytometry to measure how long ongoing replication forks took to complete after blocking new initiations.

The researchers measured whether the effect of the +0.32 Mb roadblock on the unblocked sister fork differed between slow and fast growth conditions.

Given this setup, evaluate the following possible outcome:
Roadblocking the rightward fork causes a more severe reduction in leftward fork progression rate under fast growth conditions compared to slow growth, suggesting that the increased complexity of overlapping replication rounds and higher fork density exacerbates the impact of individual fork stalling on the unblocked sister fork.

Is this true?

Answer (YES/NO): NO